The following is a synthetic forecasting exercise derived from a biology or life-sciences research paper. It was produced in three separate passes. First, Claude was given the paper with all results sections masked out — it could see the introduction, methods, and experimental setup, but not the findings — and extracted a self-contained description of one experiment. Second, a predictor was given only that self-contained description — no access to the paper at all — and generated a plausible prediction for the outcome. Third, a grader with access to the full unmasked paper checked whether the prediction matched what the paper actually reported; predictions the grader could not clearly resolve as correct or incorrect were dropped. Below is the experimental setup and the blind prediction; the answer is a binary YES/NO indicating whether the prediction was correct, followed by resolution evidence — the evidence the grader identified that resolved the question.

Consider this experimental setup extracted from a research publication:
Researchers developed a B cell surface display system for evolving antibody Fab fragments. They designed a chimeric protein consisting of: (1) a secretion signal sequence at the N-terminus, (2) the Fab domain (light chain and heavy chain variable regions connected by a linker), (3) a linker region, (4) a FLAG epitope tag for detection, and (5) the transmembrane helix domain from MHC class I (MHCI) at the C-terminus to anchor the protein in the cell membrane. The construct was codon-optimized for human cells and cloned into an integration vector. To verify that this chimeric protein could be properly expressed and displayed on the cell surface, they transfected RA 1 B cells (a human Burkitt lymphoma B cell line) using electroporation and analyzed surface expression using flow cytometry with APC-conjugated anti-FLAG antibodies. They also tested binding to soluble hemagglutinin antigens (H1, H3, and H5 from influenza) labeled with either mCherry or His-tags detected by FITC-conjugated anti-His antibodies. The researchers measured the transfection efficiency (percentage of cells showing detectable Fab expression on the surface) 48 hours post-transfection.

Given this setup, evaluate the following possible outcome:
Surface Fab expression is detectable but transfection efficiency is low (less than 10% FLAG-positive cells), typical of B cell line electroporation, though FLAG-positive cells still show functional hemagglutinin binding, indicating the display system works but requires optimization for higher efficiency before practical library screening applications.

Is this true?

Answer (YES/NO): YES